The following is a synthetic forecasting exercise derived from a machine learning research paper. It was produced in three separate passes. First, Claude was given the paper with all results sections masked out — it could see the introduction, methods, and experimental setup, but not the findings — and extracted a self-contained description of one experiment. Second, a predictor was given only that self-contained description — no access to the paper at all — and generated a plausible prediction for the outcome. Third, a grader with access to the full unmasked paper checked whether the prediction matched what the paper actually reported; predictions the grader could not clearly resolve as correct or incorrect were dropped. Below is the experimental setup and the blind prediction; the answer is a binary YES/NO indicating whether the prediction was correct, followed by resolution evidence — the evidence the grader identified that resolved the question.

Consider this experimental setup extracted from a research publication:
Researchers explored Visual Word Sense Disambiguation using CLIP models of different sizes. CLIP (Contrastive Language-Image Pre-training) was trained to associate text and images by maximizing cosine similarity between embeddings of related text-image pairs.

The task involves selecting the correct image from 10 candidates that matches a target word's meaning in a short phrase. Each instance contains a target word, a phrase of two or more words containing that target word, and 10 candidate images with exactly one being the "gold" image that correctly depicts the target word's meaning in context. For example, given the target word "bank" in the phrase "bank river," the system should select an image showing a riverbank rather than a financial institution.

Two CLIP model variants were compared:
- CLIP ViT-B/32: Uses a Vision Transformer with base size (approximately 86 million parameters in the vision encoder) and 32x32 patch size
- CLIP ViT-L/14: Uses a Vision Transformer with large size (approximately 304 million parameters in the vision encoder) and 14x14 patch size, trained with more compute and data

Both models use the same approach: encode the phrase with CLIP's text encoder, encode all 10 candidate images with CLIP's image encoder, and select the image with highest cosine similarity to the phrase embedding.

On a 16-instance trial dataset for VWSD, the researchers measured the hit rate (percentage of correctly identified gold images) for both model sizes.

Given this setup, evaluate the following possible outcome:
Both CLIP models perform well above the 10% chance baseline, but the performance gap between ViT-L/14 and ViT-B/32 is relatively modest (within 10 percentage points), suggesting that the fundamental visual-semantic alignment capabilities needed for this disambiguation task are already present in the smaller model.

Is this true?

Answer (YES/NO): NO